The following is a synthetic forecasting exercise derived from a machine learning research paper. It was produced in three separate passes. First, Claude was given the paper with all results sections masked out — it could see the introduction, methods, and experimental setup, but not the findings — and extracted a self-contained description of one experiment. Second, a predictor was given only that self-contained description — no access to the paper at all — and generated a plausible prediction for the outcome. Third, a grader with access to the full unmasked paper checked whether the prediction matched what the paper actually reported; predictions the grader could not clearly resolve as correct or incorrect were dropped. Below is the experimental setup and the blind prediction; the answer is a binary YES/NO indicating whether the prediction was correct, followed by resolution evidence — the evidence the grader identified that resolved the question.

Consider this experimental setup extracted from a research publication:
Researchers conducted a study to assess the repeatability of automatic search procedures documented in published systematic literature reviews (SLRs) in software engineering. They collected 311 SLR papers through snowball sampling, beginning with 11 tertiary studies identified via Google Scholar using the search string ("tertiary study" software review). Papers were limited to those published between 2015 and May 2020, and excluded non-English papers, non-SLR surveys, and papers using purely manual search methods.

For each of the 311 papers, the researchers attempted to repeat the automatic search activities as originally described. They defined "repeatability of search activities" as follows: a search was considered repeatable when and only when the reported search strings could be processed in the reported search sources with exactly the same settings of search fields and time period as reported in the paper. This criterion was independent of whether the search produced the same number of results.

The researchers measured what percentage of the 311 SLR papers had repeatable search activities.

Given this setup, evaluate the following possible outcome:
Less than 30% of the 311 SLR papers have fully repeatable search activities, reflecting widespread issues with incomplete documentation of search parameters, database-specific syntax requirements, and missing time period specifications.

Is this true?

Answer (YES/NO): YES